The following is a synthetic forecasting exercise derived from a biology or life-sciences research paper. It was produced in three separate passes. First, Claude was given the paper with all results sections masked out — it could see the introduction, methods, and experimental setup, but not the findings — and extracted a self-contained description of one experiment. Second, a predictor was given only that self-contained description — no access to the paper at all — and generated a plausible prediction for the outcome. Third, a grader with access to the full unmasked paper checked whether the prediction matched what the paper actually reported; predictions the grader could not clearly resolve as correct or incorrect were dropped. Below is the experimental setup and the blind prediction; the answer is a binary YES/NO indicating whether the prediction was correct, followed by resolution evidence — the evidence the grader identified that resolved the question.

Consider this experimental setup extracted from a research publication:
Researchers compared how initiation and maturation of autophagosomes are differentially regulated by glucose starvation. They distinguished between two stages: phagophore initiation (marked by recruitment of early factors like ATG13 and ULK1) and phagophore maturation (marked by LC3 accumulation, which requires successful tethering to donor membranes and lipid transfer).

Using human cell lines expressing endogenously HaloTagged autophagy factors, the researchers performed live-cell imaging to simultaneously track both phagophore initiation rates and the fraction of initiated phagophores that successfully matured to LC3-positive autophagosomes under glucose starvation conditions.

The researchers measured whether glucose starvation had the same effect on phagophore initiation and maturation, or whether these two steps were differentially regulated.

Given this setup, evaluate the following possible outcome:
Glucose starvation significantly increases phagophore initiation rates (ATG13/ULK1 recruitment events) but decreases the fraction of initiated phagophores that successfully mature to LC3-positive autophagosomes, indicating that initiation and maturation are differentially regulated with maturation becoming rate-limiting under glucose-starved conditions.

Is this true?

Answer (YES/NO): YES